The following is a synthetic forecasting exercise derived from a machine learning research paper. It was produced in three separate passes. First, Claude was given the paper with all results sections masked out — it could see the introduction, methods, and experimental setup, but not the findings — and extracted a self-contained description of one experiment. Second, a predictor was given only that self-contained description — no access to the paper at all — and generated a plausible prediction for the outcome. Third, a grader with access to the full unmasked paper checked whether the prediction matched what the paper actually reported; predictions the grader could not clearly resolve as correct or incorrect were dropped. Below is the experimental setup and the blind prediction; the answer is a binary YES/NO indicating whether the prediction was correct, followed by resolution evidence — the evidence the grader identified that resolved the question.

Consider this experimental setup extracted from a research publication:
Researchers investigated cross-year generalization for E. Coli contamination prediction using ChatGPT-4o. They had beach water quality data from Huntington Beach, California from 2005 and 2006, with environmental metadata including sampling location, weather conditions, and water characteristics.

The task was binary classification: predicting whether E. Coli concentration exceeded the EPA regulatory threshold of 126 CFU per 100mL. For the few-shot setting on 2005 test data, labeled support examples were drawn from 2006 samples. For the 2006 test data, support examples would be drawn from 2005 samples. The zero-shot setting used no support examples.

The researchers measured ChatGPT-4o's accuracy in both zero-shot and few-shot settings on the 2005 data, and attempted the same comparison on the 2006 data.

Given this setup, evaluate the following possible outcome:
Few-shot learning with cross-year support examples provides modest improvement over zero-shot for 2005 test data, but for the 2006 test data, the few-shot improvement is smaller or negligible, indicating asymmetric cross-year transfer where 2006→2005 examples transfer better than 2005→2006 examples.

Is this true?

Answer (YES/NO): NO